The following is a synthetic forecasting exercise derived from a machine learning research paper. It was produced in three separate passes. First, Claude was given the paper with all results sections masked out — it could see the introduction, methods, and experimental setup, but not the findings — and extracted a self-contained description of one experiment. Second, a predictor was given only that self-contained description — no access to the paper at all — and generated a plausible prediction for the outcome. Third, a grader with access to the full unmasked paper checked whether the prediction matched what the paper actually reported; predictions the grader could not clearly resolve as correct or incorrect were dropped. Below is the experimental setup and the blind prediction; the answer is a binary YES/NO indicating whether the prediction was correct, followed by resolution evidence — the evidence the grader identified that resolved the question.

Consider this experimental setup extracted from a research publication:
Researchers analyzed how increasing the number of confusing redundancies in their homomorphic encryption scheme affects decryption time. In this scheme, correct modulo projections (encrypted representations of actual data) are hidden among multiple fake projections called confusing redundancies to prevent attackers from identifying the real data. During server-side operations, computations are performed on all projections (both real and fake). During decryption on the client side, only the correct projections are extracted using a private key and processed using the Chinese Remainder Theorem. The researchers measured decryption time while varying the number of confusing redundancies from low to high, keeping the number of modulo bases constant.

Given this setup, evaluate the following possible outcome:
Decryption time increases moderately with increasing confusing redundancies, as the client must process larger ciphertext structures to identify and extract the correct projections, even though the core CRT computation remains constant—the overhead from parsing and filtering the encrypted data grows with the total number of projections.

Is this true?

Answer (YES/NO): NO